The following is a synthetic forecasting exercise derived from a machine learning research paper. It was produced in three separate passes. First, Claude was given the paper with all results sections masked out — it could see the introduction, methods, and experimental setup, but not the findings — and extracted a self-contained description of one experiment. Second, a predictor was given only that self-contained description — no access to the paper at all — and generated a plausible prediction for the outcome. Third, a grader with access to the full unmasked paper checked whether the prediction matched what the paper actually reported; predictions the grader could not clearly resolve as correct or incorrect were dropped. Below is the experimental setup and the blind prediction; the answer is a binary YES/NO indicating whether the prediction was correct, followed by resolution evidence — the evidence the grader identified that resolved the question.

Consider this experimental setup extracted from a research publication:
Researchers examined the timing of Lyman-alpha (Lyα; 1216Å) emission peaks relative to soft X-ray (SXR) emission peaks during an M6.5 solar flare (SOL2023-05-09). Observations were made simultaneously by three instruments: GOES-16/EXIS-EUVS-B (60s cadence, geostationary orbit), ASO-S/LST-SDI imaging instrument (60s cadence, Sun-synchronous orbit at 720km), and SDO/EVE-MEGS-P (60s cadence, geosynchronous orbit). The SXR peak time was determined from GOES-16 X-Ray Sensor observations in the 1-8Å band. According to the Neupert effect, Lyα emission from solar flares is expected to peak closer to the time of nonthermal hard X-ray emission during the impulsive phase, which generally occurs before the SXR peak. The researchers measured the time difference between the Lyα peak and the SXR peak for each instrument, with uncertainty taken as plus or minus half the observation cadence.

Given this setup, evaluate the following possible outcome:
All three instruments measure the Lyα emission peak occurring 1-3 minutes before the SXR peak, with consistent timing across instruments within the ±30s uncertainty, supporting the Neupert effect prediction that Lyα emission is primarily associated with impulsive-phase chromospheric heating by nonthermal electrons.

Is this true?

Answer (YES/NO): YES